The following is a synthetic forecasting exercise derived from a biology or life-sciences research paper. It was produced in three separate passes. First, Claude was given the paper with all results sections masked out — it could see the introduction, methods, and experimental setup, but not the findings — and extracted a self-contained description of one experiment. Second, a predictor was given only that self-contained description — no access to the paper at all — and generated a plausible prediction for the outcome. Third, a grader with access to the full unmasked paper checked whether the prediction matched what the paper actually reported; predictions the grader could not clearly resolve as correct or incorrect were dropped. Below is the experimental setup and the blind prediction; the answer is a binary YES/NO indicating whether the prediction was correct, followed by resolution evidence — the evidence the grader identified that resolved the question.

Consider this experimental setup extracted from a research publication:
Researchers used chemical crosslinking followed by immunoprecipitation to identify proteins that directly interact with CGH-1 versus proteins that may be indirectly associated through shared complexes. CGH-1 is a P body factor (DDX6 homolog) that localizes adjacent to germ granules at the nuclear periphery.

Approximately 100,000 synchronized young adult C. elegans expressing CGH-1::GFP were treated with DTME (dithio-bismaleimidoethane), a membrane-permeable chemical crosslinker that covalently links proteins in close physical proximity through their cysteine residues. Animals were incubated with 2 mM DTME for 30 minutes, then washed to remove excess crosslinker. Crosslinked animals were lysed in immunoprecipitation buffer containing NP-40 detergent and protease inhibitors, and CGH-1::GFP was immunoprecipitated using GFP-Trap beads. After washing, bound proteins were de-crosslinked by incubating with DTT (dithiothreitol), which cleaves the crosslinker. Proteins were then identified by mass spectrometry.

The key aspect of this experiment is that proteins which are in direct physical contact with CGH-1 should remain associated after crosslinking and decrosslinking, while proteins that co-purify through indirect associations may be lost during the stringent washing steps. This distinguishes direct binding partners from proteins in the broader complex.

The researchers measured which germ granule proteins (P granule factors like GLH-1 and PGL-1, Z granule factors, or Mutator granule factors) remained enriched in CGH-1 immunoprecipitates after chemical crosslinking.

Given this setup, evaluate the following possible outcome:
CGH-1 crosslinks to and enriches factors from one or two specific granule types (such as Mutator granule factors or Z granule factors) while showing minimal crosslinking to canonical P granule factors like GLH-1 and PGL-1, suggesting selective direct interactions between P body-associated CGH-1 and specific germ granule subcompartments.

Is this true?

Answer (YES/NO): NO